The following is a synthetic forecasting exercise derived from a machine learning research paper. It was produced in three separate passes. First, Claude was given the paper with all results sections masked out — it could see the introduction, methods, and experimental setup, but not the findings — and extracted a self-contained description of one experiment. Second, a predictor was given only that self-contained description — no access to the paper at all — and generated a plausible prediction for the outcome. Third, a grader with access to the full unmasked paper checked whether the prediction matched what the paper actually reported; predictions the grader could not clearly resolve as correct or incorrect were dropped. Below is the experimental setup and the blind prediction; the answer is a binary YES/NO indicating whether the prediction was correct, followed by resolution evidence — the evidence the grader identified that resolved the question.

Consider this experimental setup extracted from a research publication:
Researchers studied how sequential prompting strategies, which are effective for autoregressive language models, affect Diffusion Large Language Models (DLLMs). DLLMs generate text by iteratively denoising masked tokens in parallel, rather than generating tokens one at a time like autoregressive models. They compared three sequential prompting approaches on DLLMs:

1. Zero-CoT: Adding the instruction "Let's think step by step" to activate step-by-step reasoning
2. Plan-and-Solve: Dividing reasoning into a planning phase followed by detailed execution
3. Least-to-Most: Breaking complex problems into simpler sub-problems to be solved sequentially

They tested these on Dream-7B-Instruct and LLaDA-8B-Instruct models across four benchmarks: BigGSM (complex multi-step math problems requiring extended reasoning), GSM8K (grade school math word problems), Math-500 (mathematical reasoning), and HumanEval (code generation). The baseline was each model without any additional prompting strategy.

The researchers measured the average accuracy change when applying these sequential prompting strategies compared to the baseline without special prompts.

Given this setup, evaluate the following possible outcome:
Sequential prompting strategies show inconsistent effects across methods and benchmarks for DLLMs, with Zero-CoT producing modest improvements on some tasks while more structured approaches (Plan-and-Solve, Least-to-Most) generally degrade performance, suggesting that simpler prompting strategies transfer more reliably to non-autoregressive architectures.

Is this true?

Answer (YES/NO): NO